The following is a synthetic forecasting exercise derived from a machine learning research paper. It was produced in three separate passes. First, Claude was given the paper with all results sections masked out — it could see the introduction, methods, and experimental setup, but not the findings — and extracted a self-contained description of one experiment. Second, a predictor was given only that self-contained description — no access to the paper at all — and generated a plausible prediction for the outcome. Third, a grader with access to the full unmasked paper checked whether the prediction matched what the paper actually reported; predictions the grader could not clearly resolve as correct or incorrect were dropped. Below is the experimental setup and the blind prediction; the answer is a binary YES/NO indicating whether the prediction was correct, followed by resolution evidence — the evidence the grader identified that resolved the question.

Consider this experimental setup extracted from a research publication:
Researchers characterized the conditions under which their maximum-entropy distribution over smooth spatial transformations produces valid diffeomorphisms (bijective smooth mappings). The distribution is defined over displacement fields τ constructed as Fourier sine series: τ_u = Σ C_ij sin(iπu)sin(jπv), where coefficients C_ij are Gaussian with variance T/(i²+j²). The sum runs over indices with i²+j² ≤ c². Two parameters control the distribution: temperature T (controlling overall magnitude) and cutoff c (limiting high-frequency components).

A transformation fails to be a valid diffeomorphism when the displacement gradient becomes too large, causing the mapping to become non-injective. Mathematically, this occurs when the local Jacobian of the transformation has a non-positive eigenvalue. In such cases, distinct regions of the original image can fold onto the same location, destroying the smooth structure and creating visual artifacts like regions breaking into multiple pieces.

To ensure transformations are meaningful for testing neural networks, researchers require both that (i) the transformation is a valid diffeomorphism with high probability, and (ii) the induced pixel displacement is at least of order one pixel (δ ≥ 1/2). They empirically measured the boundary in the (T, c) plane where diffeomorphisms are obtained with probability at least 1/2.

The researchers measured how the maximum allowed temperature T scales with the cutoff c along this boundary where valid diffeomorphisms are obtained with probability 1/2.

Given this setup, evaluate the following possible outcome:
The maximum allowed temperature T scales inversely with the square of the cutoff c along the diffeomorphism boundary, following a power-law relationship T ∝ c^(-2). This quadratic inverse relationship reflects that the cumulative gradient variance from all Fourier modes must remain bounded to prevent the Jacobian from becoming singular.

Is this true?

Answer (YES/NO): NO